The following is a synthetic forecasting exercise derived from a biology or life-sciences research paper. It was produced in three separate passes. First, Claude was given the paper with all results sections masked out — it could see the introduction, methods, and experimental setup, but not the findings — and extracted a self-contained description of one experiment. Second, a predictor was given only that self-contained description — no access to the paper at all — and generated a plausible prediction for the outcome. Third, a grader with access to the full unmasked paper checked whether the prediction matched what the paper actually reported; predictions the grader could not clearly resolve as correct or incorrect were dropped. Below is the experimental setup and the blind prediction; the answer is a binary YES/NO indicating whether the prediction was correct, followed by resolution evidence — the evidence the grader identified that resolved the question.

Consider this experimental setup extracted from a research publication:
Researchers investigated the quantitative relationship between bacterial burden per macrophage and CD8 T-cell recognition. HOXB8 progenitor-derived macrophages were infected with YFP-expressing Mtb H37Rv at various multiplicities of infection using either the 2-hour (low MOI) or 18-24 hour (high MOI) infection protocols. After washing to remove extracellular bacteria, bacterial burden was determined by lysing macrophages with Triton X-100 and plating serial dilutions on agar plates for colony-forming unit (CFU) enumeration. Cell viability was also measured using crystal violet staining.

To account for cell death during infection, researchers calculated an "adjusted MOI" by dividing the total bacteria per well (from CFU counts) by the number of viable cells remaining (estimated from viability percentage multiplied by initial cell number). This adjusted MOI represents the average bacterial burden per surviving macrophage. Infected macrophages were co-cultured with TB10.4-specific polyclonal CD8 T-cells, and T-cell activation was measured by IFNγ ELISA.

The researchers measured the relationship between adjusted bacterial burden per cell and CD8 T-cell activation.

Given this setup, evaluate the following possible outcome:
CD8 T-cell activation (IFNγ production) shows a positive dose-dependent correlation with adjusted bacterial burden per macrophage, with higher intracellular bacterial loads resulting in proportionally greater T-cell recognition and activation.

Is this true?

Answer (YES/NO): NO